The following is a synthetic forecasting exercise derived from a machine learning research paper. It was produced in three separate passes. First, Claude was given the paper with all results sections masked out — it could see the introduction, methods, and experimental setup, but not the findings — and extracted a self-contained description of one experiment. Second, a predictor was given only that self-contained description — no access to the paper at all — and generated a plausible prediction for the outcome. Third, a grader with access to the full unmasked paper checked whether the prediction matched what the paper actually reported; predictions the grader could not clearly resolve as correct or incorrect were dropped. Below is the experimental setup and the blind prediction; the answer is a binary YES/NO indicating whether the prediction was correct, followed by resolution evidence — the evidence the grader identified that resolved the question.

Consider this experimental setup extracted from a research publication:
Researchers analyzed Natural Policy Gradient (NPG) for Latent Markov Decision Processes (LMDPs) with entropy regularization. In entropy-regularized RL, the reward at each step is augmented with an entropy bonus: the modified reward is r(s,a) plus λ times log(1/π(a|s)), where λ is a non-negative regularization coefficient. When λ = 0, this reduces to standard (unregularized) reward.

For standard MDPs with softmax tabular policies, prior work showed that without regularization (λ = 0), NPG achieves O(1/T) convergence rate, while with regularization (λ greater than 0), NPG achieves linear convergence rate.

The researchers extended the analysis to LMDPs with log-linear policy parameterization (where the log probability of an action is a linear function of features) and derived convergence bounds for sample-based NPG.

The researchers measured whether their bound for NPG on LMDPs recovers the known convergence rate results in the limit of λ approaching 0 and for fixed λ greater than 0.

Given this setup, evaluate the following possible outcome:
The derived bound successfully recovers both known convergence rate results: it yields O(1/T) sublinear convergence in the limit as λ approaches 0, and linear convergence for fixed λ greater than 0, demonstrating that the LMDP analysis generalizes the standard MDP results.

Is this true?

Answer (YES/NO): NO